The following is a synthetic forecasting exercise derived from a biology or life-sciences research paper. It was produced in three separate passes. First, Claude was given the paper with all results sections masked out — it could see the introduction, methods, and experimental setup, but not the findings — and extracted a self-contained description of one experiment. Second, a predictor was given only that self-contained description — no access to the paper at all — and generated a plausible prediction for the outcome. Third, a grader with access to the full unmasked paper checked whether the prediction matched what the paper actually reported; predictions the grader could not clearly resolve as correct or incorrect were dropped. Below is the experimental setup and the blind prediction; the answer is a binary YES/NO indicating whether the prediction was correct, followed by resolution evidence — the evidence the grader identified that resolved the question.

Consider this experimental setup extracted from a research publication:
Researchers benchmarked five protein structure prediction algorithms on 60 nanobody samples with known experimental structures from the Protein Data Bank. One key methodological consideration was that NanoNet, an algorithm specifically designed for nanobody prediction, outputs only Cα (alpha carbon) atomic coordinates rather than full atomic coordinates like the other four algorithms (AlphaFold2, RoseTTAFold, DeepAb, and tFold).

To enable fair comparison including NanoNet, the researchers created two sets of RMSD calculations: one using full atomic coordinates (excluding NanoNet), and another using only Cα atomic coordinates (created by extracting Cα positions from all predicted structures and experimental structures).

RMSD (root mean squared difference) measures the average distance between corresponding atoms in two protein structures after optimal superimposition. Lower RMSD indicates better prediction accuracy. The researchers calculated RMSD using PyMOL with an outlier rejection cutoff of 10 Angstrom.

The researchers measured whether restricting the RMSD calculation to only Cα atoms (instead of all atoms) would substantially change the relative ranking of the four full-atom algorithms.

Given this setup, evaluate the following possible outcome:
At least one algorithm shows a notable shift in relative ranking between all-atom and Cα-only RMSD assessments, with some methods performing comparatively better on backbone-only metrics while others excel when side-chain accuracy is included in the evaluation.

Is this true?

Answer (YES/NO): NO